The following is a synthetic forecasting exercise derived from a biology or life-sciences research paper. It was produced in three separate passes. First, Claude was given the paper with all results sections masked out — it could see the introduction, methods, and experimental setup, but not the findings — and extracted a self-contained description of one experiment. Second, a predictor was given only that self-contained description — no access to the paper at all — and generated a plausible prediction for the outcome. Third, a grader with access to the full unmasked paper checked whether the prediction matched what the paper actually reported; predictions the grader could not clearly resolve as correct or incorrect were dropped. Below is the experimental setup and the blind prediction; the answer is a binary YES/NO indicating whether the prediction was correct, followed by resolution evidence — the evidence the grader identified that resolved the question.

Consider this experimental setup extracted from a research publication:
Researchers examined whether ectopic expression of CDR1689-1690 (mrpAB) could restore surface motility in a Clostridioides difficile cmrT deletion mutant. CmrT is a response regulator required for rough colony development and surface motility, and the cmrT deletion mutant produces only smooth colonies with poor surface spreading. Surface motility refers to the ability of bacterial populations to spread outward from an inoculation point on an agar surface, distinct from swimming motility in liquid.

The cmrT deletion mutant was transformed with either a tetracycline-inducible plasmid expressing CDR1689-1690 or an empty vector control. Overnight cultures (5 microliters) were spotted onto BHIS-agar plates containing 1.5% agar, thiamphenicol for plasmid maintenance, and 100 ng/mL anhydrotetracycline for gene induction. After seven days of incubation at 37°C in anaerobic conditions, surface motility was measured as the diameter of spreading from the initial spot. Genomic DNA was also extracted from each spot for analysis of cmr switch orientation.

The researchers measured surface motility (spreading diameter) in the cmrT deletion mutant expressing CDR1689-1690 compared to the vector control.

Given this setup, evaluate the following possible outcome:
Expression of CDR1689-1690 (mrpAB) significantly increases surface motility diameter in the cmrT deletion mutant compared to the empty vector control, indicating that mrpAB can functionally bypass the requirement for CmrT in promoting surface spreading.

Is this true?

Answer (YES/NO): YES